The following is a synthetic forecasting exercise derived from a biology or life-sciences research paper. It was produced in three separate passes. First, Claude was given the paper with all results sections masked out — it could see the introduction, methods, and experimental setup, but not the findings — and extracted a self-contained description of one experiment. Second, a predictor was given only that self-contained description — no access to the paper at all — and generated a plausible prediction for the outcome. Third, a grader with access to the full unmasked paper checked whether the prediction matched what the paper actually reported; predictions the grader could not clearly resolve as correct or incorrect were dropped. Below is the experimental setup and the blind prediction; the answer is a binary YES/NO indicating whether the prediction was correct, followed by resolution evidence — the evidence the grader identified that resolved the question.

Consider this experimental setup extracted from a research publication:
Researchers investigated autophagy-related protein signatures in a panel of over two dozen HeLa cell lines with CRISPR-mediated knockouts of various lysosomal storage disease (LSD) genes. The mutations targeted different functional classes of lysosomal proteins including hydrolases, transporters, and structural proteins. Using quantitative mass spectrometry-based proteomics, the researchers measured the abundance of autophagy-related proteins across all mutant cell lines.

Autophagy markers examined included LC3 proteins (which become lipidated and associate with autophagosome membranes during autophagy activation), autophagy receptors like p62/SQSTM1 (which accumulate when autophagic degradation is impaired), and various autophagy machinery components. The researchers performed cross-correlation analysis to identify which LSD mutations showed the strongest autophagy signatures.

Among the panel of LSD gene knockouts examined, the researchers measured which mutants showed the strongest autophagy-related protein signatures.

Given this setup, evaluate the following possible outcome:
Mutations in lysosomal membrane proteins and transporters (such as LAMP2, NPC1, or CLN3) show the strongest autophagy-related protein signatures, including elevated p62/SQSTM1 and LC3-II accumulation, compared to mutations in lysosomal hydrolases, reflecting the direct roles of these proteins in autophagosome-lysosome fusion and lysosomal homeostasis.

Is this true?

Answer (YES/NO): NO